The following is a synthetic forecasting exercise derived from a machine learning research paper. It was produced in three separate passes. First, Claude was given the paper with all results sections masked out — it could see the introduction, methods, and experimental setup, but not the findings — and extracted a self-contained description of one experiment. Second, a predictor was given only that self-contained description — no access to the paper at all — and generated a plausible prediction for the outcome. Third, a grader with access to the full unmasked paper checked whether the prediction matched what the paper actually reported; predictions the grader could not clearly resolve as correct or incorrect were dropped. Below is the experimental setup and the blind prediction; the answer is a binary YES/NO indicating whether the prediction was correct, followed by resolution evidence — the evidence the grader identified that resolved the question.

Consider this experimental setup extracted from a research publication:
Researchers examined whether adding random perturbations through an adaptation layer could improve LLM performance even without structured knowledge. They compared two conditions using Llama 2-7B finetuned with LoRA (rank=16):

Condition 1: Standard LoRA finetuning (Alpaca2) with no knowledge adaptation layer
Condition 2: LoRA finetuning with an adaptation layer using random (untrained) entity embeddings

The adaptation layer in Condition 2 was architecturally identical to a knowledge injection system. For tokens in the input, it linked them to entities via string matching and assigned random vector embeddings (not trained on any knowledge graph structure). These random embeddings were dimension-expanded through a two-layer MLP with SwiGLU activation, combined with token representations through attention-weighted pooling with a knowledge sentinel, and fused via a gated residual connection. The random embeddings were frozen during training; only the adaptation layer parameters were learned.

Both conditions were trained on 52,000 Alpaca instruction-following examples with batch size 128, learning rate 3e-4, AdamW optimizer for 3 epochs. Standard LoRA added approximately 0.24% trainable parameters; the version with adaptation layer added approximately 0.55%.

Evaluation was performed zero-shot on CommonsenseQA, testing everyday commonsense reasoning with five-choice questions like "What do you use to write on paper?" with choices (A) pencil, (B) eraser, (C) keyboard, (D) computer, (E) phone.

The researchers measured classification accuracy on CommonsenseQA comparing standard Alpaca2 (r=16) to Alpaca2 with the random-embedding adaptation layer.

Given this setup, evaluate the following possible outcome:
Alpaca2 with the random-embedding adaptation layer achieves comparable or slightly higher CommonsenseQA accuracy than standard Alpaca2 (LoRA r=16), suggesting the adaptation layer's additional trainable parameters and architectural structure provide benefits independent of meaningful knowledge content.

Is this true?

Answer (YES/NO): YES